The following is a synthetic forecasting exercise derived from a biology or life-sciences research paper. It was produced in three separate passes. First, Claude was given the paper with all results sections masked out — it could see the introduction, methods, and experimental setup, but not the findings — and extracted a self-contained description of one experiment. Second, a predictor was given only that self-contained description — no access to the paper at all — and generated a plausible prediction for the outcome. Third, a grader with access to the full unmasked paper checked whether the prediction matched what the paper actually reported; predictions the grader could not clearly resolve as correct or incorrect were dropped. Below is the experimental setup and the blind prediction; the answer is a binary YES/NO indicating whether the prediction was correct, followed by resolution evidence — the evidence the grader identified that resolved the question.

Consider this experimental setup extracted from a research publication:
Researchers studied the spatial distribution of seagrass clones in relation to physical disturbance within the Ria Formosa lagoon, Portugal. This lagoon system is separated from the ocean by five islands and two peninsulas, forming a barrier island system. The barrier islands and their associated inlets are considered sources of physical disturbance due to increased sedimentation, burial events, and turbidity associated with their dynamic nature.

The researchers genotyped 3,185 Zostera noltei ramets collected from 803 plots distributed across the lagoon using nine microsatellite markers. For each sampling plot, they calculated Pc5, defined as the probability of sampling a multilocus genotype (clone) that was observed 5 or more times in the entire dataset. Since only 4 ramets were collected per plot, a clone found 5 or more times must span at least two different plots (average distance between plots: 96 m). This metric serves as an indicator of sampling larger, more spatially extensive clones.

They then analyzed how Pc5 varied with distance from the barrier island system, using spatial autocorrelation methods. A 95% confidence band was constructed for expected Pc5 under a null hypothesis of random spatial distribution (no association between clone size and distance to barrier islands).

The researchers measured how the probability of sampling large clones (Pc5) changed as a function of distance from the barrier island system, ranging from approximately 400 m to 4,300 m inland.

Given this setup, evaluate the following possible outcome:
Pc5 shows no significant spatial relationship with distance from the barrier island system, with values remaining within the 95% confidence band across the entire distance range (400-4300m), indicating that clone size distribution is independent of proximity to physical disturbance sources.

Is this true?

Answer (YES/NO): NO